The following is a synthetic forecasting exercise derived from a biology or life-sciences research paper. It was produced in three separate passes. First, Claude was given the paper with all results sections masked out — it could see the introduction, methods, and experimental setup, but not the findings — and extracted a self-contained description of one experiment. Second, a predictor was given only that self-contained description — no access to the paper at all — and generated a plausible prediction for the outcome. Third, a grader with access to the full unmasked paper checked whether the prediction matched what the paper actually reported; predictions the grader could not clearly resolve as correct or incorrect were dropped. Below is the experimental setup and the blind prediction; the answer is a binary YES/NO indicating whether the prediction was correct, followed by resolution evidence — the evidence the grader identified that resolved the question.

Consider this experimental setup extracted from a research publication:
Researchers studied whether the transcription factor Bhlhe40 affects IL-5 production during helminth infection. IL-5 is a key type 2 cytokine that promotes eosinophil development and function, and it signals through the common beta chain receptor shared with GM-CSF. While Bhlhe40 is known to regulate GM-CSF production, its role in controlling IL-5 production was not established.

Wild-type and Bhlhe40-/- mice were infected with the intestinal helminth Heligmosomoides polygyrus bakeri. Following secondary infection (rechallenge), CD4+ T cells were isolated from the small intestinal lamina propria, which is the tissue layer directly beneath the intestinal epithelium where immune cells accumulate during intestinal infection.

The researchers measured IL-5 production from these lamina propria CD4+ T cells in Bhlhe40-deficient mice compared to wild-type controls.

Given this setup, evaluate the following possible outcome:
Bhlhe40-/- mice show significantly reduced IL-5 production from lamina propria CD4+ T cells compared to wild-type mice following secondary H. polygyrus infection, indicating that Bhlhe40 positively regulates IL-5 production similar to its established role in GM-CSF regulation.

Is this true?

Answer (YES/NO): YES